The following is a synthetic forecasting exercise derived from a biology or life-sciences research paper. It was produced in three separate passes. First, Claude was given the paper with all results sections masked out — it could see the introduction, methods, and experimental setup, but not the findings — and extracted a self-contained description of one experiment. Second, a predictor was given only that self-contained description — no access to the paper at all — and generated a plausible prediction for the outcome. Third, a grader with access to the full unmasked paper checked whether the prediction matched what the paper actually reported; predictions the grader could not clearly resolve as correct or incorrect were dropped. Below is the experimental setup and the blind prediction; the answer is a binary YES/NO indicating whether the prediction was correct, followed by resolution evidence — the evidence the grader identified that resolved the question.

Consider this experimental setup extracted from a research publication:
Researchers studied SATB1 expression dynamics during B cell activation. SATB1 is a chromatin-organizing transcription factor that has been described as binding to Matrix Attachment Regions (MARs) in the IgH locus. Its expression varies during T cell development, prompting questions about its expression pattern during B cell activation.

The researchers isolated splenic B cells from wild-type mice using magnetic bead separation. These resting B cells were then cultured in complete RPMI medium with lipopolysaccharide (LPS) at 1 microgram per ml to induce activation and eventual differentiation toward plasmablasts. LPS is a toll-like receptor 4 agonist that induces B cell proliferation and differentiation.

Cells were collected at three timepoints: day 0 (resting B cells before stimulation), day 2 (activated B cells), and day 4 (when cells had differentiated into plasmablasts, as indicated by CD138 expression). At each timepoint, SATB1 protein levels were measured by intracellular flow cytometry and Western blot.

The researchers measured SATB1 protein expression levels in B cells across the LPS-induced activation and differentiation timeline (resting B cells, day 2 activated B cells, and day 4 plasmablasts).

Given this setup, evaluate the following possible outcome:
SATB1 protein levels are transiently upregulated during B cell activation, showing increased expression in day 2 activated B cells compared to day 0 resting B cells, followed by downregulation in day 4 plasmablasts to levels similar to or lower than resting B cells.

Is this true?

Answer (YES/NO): NO